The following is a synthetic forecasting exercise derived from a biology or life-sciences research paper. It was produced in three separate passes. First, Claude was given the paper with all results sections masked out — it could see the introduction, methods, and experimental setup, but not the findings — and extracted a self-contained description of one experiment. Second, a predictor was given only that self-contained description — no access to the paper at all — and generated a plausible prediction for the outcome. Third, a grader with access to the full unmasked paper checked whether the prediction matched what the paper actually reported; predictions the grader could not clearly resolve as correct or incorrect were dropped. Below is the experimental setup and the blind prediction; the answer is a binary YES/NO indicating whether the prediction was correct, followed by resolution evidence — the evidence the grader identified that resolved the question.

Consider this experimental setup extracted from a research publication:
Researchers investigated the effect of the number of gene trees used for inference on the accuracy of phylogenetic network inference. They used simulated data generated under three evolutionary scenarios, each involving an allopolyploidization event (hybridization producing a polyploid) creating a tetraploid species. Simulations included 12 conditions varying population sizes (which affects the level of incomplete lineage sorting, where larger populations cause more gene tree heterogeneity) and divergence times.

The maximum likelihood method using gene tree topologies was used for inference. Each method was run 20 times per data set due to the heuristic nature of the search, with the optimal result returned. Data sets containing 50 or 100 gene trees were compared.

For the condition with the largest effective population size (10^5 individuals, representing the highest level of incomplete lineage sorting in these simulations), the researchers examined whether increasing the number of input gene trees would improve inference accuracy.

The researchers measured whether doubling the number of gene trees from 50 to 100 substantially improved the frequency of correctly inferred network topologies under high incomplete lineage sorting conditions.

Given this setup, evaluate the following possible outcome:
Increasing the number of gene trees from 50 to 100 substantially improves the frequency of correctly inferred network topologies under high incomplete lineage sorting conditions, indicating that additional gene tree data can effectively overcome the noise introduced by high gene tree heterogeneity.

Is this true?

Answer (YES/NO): NO